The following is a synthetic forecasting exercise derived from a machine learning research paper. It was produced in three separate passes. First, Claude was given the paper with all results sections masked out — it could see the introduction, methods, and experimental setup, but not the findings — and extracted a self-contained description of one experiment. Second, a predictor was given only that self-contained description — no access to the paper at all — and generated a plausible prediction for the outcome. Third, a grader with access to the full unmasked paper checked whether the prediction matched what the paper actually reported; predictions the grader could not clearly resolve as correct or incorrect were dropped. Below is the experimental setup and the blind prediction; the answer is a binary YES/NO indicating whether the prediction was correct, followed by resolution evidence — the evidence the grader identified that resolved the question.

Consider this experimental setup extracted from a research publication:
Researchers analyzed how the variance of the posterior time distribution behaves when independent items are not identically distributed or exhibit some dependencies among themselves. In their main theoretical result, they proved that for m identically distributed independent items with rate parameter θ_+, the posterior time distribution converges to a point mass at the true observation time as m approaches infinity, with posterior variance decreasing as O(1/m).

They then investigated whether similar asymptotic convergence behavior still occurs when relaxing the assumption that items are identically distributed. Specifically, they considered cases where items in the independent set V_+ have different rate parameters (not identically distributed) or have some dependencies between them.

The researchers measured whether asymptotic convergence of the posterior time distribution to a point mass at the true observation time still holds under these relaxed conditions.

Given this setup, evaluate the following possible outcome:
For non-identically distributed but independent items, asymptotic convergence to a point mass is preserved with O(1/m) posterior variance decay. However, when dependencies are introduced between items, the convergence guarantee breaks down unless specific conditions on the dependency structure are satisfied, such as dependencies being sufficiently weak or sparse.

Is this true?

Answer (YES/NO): NO